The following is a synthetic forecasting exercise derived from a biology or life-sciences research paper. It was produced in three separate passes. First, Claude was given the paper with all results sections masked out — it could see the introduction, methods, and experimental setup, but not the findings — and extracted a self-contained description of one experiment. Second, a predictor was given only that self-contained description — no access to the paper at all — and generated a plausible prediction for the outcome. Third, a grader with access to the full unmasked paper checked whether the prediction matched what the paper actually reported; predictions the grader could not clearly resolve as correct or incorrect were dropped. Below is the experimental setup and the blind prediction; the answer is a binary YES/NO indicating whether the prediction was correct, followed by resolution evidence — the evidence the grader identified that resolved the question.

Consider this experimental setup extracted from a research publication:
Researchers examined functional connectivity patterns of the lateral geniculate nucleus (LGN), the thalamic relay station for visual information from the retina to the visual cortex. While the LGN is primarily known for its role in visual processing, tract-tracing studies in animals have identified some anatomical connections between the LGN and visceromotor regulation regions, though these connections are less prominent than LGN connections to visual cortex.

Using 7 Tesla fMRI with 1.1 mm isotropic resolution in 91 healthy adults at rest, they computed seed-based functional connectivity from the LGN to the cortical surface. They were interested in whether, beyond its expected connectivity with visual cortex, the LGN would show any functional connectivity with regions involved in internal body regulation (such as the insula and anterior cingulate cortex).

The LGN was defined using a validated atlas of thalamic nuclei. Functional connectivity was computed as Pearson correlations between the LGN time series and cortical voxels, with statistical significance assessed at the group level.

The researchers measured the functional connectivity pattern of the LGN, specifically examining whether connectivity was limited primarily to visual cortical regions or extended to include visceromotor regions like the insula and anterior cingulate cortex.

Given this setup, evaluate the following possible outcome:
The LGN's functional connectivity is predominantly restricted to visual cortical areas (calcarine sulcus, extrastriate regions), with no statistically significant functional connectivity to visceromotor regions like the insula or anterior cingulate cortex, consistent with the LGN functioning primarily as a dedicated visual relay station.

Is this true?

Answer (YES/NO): NO